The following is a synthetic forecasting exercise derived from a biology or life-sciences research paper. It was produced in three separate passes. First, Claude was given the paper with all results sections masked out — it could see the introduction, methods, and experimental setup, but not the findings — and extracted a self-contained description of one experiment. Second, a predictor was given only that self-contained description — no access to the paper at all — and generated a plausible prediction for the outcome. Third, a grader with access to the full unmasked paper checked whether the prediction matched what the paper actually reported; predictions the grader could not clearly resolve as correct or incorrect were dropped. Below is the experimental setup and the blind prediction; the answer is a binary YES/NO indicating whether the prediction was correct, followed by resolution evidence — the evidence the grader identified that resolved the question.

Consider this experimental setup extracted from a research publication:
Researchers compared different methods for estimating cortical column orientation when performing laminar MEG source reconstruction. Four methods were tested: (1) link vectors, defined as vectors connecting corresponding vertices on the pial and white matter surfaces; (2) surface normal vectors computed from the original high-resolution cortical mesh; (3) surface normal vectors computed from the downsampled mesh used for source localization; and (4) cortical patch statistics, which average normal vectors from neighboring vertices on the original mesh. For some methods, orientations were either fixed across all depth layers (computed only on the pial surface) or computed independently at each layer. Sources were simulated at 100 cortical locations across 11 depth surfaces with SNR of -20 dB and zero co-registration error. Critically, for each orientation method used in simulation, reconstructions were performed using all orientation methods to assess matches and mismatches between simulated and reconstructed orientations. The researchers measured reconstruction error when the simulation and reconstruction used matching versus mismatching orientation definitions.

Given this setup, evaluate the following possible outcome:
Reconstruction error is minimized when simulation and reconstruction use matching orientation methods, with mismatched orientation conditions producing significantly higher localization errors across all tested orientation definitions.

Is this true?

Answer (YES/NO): YES